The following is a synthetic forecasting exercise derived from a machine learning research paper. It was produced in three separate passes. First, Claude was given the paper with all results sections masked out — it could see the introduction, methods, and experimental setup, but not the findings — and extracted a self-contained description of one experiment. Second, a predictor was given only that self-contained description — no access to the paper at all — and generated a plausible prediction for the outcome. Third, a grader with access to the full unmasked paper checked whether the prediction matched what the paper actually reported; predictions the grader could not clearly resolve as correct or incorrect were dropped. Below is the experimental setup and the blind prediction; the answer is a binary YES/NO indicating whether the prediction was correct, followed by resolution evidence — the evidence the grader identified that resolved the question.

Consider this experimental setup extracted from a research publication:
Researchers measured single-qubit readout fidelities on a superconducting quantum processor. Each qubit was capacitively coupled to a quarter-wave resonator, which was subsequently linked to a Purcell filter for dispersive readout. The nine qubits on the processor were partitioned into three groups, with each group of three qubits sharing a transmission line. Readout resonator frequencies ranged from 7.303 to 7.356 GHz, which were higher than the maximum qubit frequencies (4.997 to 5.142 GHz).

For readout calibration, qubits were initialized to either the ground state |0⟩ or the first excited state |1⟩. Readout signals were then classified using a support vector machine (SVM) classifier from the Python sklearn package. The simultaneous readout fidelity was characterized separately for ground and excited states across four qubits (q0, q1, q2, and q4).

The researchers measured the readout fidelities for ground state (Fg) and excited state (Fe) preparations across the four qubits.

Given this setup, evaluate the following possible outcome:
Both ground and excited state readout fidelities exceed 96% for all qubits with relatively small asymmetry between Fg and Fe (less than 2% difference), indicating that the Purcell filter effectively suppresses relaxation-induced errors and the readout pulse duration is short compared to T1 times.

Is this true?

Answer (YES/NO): NO